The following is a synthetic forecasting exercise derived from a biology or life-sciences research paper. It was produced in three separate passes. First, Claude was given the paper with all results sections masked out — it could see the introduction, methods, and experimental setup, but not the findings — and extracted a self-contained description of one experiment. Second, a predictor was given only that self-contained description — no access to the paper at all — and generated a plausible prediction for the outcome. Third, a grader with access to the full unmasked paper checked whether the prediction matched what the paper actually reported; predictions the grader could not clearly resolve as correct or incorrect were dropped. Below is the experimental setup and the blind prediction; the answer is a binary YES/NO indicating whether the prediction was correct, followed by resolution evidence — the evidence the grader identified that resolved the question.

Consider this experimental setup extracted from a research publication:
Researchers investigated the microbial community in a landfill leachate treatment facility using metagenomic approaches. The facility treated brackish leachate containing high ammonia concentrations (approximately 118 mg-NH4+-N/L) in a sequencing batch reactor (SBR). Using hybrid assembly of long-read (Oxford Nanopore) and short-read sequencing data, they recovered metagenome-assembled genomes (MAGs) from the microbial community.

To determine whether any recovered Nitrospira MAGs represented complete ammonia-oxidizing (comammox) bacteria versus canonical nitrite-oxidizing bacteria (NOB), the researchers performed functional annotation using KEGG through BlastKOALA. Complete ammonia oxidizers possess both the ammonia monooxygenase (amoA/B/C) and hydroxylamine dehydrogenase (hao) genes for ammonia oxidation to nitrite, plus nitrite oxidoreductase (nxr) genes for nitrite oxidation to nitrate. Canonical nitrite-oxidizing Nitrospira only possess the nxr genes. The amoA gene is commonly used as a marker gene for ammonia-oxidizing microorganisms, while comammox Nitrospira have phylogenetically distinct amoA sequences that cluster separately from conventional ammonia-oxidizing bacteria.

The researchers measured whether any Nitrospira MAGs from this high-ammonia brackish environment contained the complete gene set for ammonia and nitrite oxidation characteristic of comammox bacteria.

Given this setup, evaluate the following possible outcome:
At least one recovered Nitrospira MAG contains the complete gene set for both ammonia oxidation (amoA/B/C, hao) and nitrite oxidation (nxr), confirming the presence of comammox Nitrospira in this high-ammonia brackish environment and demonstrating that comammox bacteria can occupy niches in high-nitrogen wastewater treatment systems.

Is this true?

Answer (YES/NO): YES